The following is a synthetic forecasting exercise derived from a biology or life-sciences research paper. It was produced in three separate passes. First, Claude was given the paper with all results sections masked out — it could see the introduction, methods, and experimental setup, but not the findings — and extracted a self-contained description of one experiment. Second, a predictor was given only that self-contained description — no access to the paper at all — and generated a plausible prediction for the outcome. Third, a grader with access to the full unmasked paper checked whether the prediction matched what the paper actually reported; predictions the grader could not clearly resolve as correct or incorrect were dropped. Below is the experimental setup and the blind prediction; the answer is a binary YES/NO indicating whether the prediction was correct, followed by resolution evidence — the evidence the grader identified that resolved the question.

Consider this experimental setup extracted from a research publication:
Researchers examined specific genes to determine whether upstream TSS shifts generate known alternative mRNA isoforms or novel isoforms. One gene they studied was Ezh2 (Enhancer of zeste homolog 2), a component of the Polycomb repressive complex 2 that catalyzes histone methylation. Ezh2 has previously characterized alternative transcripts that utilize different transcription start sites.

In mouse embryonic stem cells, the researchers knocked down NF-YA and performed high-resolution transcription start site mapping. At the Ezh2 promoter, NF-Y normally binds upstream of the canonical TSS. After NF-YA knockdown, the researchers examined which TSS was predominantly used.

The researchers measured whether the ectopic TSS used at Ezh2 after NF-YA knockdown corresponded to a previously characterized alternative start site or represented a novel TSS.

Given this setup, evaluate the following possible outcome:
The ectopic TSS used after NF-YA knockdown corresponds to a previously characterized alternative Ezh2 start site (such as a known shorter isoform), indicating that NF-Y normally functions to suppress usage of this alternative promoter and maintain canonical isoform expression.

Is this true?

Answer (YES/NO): YES